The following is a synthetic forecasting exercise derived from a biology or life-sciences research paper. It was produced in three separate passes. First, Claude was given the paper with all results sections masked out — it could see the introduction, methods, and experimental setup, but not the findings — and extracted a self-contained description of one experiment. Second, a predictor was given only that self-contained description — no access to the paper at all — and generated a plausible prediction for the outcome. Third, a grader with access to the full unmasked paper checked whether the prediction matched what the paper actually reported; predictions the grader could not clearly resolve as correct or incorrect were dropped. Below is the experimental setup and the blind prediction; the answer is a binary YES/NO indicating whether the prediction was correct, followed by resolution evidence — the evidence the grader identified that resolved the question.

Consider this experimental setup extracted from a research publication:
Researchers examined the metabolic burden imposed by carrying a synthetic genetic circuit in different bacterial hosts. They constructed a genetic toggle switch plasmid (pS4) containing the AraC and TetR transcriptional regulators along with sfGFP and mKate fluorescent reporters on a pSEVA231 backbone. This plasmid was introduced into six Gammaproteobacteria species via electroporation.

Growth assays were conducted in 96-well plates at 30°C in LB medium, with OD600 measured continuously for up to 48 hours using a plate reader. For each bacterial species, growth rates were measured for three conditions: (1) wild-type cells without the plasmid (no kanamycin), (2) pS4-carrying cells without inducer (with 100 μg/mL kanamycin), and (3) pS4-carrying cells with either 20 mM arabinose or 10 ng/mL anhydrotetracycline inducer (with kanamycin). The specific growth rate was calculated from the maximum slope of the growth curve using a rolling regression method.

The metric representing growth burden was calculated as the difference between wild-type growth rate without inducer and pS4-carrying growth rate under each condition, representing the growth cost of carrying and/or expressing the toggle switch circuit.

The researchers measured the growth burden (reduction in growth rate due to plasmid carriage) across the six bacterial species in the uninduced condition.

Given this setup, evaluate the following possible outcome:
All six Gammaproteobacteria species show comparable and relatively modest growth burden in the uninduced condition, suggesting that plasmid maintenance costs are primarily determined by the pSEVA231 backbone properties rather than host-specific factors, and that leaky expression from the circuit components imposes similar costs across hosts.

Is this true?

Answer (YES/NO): NO